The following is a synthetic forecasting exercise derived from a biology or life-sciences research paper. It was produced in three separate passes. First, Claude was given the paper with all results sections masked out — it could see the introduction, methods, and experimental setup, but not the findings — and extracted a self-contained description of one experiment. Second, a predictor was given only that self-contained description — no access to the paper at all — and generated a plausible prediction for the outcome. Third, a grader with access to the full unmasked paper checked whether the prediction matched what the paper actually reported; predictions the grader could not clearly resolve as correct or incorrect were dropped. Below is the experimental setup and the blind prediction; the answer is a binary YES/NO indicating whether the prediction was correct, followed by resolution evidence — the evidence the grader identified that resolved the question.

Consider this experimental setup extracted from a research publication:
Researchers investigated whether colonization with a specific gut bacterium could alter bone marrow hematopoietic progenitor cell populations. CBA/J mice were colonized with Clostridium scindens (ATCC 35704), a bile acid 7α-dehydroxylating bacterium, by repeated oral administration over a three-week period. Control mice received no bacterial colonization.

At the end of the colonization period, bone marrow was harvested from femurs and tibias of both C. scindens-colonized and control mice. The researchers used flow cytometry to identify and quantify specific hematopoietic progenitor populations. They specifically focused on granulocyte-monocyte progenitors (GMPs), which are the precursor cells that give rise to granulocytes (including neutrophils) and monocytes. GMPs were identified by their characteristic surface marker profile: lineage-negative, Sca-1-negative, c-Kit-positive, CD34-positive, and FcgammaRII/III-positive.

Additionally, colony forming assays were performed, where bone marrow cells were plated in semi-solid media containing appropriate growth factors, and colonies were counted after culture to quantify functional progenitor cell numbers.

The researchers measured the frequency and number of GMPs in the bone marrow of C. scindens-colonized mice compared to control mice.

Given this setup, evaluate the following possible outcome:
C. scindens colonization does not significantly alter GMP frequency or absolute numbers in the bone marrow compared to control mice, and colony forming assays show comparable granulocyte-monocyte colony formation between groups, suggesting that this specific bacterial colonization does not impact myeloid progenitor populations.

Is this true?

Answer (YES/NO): NO